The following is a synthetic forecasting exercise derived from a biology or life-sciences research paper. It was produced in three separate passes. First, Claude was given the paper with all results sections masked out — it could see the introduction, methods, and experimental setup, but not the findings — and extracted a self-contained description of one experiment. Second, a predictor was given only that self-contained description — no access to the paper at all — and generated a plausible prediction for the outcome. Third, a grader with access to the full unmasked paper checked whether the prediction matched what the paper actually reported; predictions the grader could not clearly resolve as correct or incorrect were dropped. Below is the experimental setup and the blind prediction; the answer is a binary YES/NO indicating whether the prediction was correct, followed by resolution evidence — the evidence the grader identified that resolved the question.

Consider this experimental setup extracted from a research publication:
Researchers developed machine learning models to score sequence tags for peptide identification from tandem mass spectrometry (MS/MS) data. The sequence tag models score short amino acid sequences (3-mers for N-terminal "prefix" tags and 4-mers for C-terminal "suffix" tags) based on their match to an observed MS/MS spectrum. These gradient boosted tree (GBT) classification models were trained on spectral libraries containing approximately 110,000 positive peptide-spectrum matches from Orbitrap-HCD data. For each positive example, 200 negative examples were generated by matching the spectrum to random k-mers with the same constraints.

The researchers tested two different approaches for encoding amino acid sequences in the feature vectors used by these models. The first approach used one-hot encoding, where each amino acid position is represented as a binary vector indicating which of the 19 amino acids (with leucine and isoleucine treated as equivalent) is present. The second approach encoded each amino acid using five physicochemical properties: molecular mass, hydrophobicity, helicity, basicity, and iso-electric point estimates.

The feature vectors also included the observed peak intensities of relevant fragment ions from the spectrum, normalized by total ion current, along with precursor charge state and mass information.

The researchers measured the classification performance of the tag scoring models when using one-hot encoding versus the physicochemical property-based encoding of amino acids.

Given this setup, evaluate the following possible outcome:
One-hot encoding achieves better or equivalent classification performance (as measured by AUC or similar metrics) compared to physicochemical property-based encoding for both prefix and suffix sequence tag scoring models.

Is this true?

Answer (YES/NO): NO